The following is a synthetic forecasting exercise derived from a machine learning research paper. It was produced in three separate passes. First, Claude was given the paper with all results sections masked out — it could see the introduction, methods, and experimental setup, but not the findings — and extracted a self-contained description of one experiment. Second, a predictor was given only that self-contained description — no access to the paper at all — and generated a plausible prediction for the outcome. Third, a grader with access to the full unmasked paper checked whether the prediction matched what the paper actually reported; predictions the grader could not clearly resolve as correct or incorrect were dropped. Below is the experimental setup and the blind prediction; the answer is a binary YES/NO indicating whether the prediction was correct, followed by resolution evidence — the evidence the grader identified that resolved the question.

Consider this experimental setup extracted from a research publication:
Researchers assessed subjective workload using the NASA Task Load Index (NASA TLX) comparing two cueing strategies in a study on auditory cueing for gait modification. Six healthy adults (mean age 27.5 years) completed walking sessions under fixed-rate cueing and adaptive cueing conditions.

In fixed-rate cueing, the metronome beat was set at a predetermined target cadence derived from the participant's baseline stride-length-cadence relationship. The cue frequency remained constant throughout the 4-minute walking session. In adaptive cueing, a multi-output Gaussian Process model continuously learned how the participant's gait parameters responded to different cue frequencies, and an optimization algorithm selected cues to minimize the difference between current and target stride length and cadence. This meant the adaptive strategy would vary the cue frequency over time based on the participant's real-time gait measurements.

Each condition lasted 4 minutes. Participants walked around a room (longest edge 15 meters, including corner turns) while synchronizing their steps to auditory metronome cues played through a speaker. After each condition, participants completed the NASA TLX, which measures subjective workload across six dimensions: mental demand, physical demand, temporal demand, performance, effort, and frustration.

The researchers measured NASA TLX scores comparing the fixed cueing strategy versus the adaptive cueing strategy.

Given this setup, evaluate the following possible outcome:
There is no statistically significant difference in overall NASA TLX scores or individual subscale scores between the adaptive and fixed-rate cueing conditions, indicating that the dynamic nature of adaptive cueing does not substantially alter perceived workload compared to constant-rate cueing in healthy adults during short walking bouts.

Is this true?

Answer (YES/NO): NO